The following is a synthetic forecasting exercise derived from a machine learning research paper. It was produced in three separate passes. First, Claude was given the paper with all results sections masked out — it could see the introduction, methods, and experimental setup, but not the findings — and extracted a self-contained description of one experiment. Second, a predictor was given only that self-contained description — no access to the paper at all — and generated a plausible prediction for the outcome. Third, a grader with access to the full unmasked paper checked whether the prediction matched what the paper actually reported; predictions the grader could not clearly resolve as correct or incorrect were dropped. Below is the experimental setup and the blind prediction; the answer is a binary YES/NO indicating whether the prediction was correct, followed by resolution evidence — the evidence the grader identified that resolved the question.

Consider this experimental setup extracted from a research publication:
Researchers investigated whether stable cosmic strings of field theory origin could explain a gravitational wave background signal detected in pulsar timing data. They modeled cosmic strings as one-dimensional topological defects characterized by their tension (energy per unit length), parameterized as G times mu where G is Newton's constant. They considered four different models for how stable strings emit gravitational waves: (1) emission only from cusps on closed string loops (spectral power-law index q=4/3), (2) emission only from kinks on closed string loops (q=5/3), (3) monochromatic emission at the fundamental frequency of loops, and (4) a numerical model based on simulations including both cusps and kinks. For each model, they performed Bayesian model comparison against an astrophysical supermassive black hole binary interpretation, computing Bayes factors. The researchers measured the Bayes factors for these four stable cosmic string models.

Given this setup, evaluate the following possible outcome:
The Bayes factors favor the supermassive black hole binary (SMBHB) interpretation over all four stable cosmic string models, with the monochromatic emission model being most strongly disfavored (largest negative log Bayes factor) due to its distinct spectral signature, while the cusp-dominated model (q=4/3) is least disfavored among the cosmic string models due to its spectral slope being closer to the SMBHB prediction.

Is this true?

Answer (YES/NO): NO